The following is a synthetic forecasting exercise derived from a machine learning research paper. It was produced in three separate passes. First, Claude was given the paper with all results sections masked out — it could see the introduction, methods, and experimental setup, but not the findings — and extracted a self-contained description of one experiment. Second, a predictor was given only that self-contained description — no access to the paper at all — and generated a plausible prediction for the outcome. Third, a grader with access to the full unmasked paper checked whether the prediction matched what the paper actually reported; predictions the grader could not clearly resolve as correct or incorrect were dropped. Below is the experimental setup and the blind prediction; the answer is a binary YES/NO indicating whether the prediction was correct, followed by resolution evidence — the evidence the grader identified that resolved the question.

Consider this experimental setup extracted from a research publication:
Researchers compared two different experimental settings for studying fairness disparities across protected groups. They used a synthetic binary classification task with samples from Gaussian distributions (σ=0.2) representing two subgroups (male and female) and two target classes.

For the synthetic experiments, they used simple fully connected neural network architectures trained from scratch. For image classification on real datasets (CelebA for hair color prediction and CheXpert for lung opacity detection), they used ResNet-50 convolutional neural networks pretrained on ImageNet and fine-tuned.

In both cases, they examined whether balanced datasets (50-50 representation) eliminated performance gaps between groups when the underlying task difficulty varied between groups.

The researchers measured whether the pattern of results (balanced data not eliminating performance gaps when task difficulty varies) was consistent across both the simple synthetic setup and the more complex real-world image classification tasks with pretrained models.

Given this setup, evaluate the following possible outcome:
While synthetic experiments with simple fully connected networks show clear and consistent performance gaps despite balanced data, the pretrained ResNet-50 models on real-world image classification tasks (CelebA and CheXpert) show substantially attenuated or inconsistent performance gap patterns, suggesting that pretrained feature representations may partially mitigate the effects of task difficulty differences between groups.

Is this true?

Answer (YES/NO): NO